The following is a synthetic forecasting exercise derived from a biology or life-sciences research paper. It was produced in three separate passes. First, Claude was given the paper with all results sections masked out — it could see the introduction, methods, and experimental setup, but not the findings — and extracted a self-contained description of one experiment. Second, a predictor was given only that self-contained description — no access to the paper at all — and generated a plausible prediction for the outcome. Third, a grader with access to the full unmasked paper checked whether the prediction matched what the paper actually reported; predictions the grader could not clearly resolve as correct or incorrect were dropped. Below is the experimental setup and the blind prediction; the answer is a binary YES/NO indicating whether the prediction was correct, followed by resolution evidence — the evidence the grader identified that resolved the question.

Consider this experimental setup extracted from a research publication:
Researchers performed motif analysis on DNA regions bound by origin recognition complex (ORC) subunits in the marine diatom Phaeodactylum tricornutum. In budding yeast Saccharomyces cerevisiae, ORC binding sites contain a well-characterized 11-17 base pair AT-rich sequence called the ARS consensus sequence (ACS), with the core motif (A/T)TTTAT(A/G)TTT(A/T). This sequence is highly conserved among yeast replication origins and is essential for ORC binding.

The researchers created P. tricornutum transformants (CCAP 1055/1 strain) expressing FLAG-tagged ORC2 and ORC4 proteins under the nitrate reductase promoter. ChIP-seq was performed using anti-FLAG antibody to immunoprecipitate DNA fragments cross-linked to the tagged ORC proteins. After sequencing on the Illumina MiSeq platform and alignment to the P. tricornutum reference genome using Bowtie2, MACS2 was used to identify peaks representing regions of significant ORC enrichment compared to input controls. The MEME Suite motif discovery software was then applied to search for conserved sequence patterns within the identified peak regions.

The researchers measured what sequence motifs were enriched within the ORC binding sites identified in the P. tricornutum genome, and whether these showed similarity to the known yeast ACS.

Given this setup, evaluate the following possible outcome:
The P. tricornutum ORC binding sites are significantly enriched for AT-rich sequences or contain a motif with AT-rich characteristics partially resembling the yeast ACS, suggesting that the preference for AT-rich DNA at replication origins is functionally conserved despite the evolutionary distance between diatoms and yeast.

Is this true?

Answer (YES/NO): NO